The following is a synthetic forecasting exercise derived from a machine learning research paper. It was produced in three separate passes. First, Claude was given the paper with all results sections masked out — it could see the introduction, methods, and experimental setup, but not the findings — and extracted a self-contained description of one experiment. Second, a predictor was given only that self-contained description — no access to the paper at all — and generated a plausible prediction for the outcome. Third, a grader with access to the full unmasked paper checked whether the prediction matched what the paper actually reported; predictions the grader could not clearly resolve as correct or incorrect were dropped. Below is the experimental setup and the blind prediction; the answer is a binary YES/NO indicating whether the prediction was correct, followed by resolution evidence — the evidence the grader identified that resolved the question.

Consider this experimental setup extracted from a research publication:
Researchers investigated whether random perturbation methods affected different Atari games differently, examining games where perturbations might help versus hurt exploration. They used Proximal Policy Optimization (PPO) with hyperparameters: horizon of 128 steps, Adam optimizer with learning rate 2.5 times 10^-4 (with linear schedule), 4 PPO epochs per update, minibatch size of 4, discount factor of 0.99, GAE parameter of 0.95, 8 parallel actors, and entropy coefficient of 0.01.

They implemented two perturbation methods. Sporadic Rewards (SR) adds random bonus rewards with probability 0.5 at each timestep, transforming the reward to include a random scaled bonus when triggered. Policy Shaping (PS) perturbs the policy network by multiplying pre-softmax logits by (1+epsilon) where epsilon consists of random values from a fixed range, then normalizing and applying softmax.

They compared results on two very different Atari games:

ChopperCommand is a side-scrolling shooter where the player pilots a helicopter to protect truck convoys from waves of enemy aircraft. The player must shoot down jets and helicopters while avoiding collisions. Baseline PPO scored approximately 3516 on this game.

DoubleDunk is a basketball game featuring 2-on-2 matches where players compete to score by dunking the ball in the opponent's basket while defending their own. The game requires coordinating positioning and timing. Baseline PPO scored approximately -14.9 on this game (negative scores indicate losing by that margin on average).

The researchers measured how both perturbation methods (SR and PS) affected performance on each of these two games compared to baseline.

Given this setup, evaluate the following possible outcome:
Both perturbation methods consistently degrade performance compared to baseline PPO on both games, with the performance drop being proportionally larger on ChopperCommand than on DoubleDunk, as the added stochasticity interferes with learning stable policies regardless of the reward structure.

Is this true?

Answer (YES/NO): NO